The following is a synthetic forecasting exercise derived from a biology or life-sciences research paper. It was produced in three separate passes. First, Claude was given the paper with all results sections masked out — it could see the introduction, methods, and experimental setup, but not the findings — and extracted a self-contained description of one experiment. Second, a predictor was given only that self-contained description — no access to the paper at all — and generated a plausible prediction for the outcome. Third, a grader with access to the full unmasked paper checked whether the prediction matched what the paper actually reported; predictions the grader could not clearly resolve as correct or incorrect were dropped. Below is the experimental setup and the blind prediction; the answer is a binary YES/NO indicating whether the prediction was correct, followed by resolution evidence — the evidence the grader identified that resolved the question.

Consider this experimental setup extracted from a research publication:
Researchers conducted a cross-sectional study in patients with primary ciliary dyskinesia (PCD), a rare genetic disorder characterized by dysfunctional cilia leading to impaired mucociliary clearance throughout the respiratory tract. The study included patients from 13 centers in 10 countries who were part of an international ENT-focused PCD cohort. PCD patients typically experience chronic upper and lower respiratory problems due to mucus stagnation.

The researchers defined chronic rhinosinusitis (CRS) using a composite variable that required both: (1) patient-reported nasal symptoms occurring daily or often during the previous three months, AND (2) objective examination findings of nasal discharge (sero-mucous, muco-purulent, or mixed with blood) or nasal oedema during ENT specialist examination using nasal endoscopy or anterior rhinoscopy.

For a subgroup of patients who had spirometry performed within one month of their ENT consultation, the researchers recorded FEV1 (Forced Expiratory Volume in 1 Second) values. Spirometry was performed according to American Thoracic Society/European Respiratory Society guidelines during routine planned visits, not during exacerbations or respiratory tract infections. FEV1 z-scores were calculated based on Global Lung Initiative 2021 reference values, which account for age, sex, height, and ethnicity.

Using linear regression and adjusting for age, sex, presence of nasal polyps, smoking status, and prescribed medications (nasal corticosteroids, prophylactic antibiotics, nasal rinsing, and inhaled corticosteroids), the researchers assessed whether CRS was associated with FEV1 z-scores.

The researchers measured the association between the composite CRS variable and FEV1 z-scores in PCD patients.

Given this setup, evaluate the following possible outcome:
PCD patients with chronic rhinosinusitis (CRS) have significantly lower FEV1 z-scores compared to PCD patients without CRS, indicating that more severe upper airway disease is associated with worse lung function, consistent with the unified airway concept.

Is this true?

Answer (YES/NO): NO